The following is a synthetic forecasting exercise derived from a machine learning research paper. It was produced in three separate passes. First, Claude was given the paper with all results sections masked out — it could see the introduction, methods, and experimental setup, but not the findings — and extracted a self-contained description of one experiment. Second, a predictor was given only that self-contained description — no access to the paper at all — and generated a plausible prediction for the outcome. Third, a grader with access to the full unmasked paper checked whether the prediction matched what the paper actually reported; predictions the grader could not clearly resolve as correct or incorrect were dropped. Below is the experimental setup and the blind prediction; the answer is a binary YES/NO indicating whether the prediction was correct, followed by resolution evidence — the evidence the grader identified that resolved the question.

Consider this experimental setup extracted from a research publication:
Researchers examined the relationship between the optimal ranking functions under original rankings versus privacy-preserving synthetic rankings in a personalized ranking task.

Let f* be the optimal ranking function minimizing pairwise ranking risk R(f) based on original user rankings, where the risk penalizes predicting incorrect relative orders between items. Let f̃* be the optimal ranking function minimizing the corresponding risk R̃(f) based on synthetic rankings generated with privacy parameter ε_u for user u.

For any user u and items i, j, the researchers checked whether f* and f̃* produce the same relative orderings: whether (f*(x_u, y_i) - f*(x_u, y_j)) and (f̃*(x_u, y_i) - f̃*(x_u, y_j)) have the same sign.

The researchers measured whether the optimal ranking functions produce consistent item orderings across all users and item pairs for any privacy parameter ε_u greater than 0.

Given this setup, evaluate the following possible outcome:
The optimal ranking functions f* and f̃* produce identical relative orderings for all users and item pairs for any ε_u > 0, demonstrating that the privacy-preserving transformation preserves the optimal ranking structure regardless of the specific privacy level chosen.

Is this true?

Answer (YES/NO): YES